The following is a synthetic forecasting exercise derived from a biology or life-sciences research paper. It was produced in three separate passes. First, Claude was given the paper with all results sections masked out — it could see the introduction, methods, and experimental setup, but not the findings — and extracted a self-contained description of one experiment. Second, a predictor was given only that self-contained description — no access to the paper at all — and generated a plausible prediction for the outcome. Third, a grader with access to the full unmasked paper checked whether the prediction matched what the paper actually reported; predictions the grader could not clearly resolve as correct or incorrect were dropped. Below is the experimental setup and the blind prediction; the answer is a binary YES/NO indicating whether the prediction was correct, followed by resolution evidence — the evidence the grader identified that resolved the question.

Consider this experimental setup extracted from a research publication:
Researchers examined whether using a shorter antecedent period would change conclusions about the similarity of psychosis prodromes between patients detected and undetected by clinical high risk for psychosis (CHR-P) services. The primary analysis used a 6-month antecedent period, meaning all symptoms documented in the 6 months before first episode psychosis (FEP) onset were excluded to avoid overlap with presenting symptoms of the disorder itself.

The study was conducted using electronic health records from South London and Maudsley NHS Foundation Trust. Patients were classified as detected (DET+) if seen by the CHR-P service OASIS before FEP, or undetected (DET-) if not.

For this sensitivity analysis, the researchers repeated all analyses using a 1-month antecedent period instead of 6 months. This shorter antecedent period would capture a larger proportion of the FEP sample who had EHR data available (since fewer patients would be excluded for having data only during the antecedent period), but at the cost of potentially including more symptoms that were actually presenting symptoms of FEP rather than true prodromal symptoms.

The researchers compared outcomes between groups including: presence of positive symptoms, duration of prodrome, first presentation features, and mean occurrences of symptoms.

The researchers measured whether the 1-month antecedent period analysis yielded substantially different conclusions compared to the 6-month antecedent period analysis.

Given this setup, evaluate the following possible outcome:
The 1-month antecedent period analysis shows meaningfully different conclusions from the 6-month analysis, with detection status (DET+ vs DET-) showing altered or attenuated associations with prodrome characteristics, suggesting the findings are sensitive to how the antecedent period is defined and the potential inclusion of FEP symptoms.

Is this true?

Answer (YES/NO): NO